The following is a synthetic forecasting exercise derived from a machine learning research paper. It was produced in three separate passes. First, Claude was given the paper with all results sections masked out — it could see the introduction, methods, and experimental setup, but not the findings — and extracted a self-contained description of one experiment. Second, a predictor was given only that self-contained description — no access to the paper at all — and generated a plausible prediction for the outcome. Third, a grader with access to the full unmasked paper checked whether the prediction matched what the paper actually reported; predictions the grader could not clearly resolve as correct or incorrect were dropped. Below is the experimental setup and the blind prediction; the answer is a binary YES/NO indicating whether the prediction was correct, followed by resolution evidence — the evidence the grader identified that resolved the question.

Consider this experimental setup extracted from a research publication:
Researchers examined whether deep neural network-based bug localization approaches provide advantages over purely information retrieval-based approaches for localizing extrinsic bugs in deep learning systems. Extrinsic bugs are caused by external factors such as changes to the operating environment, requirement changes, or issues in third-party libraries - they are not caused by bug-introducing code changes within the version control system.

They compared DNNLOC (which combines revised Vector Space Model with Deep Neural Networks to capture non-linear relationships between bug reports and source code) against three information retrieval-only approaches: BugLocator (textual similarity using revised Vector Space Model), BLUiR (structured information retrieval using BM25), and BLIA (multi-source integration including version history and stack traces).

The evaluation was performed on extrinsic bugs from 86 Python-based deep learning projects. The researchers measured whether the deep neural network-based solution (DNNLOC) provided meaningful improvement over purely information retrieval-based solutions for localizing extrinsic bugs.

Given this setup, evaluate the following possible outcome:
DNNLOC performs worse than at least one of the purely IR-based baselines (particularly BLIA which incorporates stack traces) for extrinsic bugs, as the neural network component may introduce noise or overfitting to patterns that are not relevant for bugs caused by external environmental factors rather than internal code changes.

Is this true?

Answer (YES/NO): NO